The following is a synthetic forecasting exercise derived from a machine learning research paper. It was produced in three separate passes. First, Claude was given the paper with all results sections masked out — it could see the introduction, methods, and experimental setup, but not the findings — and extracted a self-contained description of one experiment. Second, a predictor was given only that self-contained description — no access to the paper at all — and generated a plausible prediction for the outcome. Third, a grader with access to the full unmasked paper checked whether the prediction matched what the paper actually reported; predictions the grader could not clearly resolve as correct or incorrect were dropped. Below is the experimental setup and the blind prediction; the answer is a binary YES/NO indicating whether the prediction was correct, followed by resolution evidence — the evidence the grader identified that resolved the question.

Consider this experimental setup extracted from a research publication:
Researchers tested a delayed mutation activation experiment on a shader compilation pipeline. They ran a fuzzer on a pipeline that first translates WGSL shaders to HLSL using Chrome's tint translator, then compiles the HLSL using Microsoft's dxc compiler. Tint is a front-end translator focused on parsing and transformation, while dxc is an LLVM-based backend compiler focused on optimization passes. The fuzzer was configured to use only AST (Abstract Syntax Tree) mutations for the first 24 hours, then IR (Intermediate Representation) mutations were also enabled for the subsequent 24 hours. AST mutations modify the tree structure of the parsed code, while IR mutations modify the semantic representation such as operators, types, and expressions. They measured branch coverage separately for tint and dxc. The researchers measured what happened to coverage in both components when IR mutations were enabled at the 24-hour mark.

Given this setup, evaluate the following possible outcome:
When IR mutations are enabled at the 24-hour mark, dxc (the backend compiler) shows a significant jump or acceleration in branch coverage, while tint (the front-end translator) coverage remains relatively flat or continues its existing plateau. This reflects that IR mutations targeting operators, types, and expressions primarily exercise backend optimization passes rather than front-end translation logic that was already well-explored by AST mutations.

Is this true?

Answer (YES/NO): YES